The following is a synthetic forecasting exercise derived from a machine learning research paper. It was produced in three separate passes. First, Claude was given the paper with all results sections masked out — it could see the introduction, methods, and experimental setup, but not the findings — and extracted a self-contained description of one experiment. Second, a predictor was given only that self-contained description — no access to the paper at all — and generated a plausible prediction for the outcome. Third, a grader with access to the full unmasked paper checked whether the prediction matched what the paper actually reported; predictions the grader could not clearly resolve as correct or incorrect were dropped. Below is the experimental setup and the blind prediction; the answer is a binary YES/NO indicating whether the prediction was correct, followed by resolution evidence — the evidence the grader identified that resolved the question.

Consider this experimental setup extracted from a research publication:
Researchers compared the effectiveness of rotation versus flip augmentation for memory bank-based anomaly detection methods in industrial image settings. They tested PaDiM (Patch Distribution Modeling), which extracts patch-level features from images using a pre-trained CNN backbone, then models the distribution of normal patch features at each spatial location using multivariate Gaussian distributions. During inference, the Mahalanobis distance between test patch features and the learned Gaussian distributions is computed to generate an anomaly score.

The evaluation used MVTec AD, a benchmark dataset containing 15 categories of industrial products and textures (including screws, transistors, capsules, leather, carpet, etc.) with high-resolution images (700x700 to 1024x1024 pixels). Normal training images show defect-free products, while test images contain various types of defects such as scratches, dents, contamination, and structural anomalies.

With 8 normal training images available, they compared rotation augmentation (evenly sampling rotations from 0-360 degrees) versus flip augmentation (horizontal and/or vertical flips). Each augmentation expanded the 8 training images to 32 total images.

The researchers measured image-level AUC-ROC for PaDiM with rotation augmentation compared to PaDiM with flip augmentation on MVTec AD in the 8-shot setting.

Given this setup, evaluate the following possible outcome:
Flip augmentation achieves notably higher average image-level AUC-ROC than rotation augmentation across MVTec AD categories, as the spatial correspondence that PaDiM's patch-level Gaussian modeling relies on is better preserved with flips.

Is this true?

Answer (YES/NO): NO